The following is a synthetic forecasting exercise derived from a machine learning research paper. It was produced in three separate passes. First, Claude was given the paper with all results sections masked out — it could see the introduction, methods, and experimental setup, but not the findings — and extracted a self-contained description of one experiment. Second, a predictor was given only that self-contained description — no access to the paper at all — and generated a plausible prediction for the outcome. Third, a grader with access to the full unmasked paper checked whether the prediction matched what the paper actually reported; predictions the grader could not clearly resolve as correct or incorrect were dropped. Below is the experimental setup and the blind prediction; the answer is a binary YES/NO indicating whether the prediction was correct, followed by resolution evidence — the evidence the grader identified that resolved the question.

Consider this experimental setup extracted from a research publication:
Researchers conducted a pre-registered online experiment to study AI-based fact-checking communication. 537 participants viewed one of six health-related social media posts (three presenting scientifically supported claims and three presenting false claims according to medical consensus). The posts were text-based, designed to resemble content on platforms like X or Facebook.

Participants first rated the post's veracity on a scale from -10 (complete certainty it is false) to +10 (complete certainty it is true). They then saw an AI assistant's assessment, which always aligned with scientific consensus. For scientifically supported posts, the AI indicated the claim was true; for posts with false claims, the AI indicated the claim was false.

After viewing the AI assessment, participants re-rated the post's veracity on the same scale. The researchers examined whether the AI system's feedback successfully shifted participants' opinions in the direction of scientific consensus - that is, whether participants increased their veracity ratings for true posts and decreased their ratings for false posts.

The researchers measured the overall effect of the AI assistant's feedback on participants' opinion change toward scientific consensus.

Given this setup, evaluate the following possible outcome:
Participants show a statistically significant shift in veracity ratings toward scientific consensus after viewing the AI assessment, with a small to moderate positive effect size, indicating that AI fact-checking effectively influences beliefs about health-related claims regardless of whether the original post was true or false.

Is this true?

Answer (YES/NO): YES